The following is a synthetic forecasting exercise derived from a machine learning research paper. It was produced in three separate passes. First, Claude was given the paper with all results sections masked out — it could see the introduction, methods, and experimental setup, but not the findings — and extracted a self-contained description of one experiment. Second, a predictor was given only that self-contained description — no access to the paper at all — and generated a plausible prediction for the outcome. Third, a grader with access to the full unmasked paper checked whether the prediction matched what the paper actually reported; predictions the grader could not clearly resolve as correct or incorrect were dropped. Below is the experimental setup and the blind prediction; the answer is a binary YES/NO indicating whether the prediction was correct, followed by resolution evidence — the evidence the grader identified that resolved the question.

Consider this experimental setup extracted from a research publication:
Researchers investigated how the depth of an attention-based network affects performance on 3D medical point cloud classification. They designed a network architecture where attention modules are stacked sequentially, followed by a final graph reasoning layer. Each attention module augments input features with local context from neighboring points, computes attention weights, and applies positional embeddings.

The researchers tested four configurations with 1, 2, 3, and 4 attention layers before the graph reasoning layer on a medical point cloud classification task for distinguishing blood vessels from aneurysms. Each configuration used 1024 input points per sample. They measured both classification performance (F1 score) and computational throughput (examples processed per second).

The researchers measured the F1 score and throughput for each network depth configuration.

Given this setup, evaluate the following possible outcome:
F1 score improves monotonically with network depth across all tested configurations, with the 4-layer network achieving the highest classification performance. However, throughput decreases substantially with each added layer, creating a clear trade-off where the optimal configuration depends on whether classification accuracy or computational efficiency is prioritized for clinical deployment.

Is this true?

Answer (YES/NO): NO